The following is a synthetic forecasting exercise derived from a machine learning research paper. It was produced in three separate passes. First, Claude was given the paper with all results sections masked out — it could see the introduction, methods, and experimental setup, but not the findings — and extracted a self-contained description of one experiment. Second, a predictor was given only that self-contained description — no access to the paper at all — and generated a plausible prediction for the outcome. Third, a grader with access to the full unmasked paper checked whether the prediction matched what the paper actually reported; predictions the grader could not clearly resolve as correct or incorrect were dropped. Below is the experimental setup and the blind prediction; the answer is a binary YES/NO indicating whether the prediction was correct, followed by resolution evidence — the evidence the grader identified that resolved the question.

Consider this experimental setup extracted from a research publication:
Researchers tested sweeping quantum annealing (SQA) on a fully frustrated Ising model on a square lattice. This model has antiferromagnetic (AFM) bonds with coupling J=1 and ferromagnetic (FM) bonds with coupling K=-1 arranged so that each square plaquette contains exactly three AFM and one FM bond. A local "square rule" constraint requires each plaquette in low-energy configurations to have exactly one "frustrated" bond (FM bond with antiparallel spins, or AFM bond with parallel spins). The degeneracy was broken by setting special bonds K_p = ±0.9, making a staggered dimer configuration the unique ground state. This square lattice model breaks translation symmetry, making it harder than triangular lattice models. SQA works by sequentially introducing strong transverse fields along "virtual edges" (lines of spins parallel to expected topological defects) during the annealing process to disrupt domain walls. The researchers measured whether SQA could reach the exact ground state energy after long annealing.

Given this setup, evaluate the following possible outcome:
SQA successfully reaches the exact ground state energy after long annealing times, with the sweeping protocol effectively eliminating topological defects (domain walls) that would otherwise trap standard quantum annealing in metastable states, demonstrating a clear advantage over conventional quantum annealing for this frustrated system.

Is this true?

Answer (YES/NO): NO